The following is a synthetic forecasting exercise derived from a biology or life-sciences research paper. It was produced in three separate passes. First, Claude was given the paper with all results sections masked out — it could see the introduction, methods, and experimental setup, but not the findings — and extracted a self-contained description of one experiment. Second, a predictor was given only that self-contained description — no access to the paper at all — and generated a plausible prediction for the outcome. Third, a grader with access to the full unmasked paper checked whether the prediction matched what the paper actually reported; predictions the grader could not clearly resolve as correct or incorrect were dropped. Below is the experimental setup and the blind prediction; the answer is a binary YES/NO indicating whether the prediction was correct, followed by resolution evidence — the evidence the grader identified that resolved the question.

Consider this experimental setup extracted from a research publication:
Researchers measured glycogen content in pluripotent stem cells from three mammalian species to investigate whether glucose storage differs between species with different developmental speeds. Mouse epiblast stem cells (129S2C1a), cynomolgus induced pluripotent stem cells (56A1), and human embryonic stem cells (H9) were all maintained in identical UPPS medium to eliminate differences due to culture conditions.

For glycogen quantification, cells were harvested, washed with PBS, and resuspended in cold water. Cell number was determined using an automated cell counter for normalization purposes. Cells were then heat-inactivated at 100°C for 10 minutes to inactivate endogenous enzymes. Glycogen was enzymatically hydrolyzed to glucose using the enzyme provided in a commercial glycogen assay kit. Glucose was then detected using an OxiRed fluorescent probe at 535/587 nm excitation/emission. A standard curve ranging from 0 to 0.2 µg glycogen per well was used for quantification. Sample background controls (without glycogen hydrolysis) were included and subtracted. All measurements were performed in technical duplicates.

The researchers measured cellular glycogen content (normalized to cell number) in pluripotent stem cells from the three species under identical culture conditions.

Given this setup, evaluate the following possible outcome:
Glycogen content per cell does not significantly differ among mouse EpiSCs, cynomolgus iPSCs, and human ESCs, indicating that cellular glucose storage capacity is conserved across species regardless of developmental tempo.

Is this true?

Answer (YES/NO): NO